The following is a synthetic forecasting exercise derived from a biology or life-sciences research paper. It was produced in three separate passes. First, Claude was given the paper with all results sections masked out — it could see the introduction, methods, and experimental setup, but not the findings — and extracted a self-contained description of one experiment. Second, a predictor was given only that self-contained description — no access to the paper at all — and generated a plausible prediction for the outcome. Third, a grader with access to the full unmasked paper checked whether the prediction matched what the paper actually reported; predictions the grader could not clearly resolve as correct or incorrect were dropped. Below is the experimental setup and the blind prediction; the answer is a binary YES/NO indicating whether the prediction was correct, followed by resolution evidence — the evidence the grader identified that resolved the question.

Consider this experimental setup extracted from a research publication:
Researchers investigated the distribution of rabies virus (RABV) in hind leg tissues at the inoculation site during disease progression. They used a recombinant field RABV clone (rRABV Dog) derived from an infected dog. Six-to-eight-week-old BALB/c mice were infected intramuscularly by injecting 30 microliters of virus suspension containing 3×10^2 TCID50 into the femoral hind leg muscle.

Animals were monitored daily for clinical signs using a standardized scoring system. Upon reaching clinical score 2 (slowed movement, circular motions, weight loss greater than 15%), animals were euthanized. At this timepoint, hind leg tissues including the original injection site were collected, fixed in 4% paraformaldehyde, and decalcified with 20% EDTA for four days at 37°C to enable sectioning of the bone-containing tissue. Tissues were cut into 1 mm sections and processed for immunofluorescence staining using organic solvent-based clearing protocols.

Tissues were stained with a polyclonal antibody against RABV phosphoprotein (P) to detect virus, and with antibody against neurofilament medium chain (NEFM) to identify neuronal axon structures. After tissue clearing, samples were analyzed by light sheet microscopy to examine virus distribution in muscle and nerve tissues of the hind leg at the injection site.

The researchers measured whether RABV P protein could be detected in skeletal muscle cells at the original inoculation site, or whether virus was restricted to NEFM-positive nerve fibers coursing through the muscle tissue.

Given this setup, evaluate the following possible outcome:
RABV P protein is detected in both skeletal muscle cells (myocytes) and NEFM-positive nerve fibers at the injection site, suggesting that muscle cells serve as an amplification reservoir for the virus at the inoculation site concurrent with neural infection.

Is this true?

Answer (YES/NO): NO